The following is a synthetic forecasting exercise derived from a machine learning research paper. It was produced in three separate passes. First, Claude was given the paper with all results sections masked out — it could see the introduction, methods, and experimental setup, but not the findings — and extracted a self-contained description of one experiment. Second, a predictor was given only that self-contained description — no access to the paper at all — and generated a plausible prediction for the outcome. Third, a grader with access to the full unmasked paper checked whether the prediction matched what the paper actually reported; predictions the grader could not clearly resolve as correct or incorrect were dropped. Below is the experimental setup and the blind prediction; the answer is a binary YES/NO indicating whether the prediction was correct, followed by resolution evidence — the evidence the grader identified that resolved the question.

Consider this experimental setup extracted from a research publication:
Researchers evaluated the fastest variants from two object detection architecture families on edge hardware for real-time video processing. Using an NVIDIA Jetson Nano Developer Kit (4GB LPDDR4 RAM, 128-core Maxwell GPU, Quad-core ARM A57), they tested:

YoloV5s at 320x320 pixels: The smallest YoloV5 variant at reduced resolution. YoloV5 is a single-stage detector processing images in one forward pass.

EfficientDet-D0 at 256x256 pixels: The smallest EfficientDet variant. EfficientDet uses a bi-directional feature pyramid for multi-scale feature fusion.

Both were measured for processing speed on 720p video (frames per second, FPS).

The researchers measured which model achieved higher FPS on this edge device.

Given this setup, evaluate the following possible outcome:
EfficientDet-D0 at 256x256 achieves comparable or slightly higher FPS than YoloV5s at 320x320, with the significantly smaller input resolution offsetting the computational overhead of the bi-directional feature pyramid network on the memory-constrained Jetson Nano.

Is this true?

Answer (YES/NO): NO